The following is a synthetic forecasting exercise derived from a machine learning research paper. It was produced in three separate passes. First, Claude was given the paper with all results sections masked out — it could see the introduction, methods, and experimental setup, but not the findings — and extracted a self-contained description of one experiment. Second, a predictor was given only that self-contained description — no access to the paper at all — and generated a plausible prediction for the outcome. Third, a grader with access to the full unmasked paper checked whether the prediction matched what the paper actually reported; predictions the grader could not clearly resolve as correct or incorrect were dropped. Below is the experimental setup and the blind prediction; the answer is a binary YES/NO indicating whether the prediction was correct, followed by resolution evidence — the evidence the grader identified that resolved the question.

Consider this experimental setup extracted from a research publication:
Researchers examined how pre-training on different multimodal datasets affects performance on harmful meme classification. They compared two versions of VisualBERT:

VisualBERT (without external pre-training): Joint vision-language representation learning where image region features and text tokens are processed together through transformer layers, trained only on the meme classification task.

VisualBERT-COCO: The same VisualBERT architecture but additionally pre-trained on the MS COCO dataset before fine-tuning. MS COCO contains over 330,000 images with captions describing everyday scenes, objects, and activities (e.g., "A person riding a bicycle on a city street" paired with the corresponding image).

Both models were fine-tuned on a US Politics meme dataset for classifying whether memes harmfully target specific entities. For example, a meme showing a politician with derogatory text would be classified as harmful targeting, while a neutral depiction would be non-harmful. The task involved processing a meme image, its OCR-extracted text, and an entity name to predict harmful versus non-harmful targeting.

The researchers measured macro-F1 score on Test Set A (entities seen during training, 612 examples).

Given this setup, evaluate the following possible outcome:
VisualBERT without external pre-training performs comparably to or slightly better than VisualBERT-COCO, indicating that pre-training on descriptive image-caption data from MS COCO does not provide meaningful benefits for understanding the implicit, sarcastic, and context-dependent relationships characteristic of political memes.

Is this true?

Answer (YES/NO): NO